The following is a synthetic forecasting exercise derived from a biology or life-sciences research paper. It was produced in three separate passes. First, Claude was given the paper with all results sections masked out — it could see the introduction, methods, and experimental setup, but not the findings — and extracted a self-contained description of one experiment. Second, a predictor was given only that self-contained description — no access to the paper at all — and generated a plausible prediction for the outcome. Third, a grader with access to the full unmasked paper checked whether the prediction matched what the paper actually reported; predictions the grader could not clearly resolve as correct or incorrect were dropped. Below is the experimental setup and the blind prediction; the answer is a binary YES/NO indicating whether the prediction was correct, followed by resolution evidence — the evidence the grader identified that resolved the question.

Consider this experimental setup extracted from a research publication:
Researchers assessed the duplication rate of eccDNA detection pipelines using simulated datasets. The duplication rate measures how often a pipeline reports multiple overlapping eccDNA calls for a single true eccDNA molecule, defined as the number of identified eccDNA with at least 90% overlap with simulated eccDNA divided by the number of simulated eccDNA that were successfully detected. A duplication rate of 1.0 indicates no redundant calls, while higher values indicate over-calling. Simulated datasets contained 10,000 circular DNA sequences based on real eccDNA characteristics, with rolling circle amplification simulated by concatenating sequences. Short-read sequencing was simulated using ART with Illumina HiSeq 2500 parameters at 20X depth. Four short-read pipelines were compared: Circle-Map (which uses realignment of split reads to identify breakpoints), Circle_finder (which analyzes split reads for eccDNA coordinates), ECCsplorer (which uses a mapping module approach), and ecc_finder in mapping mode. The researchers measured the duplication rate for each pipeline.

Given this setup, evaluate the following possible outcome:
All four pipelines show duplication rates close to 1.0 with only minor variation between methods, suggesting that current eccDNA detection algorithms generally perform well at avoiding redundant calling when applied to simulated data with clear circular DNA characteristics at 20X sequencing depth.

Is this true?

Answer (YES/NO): NO